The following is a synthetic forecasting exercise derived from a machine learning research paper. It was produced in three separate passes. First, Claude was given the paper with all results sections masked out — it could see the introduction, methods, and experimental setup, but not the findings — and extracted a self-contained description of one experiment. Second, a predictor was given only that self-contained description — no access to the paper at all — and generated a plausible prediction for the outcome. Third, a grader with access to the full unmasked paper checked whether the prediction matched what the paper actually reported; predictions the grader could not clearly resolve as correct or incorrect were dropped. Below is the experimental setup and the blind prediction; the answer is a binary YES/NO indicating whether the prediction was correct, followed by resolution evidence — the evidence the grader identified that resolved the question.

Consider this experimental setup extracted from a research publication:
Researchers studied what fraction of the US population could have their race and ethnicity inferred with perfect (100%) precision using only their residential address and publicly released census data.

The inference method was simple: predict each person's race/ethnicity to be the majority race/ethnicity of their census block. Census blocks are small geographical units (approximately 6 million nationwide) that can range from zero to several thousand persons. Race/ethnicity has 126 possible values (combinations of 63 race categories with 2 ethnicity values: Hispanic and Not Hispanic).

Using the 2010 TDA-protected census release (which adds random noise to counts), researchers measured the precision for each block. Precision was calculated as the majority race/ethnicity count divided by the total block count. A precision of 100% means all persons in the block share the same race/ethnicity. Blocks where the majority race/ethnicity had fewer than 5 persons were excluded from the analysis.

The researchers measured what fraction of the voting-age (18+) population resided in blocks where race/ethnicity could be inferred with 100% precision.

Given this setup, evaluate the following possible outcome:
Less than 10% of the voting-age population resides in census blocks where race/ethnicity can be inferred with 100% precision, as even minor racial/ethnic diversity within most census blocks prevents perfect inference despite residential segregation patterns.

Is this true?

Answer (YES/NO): NO